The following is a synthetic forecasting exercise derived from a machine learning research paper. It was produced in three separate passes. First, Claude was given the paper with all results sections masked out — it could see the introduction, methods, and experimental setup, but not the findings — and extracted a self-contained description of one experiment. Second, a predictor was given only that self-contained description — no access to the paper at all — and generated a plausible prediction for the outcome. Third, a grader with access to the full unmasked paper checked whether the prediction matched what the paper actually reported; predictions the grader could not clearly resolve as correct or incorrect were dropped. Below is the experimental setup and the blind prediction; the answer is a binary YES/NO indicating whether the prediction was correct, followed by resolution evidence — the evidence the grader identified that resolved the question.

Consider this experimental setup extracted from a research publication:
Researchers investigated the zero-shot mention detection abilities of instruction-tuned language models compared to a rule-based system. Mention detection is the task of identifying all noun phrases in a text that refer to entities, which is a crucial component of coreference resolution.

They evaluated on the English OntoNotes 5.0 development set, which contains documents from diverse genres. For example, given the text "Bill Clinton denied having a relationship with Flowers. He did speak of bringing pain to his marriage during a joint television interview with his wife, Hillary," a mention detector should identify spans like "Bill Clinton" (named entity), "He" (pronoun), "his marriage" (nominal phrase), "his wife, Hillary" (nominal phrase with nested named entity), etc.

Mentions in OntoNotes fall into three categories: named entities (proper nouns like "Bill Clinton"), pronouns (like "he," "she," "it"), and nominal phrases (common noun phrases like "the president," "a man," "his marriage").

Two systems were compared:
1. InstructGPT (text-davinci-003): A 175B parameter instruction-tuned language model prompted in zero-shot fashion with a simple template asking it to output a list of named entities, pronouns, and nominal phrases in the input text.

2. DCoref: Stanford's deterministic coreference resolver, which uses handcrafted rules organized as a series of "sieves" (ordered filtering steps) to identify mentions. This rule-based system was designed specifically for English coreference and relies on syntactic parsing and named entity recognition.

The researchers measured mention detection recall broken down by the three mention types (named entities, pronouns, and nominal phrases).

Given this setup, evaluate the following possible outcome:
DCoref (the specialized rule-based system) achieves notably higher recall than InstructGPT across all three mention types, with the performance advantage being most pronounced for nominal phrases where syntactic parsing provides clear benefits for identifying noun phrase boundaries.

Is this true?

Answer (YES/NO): YES